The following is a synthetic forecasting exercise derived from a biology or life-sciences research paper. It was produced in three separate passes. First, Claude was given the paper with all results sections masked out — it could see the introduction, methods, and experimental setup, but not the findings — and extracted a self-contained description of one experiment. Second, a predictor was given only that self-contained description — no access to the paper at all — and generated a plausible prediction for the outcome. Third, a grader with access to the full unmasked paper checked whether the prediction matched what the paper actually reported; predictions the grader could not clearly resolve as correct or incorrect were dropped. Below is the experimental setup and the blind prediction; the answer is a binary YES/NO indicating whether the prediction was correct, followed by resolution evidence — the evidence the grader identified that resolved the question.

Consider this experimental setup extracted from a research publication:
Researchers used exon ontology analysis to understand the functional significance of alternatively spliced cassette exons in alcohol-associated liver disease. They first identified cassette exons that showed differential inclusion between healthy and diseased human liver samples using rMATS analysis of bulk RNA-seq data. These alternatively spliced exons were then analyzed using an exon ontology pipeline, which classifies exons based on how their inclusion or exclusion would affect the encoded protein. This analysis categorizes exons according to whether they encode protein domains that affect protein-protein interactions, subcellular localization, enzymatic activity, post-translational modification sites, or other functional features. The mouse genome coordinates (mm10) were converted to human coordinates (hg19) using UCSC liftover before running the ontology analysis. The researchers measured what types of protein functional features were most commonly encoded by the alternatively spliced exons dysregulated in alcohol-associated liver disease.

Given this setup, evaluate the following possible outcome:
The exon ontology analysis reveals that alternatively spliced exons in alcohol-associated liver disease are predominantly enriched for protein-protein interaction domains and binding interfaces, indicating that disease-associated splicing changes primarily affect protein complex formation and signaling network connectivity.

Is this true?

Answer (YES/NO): NO